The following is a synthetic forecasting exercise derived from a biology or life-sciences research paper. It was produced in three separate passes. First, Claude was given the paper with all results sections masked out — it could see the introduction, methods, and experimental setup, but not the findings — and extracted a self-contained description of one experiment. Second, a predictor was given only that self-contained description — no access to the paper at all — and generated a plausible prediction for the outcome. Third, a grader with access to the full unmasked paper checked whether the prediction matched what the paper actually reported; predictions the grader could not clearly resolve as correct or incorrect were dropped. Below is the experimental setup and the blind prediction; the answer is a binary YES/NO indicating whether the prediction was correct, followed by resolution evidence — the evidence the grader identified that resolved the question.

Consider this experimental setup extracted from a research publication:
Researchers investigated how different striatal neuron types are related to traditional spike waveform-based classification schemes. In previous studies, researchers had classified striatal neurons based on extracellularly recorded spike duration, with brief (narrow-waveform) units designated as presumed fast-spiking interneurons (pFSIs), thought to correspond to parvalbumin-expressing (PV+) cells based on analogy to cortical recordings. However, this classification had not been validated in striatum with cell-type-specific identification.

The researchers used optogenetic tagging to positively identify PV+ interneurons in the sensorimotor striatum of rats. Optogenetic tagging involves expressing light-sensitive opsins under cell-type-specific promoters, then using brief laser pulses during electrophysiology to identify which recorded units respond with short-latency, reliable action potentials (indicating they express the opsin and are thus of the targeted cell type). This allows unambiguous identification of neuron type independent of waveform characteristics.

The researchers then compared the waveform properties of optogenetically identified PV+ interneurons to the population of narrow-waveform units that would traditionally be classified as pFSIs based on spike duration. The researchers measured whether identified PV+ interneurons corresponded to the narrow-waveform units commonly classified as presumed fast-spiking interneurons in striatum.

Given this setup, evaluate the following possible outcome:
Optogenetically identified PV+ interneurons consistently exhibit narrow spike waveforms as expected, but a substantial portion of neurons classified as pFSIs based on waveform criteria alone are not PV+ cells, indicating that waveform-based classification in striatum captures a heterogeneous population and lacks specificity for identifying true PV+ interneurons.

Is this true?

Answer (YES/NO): NO